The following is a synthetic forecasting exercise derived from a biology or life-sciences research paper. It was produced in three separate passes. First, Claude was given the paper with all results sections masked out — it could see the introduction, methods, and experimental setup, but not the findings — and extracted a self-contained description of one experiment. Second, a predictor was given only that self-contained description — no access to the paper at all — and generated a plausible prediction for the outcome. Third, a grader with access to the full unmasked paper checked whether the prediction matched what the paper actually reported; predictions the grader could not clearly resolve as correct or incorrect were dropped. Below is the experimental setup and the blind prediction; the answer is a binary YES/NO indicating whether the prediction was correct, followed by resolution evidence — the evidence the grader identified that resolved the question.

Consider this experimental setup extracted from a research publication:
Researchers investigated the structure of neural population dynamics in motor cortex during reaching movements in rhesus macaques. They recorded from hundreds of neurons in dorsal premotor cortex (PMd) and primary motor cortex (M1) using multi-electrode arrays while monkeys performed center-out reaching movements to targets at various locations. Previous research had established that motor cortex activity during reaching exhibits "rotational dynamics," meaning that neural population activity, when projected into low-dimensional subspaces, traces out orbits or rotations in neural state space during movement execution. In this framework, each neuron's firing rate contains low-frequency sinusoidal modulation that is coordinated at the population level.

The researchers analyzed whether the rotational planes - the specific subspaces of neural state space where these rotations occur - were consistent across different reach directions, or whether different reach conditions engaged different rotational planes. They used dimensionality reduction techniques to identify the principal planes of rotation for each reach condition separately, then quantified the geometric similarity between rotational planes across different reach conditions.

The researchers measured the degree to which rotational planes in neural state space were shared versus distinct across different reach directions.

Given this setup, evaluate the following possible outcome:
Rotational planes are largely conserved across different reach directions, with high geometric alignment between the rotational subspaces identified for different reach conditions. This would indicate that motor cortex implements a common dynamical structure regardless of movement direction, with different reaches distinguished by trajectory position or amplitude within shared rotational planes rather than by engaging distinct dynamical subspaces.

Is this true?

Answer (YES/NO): NO